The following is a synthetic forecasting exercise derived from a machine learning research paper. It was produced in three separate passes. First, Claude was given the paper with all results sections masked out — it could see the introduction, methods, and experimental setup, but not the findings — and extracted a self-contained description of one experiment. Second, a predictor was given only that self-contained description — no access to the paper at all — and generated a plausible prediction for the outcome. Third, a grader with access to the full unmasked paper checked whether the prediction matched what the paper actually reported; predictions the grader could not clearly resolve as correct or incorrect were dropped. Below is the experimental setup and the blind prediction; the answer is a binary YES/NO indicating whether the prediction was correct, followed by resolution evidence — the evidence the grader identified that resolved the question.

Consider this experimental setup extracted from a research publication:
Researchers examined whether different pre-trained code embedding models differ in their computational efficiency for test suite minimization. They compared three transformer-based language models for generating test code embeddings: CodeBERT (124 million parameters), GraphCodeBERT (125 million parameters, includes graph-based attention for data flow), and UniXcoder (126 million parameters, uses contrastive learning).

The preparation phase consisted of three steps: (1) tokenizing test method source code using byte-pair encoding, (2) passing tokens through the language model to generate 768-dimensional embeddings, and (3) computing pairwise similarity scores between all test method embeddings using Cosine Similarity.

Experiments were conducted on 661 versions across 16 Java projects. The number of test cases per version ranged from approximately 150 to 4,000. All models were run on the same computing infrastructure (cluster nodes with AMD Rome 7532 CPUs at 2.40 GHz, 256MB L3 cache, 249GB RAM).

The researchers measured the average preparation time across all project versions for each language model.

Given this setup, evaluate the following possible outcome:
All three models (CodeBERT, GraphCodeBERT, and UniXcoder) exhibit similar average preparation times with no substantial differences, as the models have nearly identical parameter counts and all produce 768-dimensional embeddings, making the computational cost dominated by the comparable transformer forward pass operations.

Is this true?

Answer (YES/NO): YES